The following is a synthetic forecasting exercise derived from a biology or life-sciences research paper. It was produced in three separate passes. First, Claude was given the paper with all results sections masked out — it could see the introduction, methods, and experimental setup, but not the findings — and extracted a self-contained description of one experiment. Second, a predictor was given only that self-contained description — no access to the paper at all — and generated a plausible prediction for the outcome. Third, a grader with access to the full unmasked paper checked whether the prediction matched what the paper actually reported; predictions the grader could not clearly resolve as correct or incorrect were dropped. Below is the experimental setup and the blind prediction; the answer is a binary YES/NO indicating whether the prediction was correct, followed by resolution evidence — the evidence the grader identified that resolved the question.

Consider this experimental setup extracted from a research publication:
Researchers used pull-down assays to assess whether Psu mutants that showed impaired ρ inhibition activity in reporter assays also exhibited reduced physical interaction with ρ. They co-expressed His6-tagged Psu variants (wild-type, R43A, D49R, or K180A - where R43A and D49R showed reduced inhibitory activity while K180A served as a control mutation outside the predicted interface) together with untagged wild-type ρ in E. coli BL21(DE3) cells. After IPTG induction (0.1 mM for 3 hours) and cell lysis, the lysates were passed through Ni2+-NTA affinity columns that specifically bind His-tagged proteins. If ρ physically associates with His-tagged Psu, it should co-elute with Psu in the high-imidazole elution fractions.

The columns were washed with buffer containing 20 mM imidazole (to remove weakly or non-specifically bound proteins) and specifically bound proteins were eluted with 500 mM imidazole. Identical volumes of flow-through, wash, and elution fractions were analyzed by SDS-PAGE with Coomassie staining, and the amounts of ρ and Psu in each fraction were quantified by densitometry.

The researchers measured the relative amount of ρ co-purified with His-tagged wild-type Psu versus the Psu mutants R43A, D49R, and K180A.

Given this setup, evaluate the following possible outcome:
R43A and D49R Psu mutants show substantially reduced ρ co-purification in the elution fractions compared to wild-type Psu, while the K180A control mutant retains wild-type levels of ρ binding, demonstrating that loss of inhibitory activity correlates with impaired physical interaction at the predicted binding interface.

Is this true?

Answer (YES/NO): NO